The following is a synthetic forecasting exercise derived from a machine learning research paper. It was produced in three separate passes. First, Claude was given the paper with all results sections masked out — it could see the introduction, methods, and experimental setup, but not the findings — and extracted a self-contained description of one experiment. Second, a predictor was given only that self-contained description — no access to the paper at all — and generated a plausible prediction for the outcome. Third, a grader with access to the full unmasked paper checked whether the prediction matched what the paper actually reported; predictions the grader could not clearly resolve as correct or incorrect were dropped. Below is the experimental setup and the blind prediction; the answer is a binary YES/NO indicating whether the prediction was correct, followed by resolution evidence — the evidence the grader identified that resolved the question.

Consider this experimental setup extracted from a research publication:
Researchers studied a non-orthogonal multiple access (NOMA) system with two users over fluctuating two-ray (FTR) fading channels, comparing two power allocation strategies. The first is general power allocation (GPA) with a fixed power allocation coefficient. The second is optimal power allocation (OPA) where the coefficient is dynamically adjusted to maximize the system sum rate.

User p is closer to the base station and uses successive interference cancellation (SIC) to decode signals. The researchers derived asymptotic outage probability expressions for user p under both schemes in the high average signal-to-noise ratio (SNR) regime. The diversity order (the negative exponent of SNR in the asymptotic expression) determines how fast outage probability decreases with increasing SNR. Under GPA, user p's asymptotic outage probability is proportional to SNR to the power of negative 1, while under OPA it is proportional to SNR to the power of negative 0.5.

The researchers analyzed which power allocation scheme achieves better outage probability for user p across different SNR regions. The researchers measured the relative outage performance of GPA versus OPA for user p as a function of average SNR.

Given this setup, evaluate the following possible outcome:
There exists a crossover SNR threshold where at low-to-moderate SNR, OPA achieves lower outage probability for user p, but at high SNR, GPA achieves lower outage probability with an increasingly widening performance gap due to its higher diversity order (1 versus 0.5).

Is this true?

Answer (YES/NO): YES